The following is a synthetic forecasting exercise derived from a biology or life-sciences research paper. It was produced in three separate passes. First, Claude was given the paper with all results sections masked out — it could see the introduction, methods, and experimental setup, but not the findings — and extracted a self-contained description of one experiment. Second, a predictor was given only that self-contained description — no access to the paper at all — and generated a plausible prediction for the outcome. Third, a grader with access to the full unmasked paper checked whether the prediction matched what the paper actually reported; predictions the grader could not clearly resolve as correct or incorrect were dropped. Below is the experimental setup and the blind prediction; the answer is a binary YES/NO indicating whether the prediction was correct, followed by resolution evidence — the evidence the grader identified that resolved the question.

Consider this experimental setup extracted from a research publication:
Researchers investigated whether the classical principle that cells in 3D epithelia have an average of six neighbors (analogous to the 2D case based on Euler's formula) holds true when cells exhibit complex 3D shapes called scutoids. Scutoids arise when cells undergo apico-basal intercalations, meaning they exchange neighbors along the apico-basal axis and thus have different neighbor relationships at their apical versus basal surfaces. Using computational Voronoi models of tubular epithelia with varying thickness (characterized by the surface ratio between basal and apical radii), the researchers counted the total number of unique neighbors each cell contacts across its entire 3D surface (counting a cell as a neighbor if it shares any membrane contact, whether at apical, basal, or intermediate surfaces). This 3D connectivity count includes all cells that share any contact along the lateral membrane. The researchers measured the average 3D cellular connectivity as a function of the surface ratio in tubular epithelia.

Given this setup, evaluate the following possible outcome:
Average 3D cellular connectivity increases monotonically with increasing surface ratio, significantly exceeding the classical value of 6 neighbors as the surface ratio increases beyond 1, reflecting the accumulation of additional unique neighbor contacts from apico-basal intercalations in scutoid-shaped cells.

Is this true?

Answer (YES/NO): YES